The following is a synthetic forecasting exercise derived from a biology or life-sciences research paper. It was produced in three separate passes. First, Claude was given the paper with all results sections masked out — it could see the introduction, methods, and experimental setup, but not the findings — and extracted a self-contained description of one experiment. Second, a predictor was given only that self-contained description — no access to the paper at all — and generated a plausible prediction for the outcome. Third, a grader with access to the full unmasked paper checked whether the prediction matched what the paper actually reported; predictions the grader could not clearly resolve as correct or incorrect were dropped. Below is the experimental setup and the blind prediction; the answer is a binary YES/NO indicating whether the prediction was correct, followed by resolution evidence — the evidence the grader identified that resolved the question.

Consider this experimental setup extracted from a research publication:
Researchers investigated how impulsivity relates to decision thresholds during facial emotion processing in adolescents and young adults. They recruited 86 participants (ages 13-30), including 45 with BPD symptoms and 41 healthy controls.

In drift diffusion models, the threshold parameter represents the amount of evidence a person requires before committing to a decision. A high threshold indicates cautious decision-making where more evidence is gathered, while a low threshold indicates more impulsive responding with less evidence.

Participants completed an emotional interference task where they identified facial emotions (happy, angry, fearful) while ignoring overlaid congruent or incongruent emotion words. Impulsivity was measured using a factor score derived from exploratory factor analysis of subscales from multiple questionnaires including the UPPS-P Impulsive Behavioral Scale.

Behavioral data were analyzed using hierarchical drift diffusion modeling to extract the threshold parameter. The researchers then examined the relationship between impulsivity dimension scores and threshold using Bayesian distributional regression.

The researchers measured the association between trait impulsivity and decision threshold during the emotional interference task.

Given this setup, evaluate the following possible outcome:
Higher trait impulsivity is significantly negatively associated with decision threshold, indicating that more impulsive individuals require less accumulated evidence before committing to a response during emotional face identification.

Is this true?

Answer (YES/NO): NO